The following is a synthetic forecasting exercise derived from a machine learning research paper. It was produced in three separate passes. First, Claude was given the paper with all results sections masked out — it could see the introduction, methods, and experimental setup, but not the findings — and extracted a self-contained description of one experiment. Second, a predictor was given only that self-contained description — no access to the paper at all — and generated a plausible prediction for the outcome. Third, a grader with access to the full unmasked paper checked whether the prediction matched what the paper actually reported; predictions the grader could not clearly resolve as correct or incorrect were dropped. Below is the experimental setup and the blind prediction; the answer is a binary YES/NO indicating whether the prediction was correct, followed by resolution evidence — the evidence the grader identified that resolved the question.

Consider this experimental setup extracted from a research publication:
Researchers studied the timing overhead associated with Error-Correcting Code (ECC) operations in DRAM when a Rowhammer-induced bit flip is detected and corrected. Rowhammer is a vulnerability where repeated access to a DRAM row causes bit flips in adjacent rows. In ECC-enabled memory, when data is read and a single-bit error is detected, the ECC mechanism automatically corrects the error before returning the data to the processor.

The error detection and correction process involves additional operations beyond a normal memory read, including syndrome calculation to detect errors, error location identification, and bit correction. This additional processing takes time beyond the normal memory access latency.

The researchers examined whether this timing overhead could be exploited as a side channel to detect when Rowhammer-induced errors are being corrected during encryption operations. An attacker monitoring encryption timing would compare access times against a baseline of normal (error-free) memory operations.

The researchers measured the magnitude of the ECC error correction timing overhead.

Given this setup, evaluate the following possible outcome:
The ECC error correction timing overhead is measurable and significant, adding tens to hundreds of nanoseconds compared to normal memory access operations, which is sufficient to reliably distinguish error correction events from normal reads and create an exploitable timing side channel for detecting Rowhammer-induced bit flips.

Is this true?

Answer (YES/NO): NO